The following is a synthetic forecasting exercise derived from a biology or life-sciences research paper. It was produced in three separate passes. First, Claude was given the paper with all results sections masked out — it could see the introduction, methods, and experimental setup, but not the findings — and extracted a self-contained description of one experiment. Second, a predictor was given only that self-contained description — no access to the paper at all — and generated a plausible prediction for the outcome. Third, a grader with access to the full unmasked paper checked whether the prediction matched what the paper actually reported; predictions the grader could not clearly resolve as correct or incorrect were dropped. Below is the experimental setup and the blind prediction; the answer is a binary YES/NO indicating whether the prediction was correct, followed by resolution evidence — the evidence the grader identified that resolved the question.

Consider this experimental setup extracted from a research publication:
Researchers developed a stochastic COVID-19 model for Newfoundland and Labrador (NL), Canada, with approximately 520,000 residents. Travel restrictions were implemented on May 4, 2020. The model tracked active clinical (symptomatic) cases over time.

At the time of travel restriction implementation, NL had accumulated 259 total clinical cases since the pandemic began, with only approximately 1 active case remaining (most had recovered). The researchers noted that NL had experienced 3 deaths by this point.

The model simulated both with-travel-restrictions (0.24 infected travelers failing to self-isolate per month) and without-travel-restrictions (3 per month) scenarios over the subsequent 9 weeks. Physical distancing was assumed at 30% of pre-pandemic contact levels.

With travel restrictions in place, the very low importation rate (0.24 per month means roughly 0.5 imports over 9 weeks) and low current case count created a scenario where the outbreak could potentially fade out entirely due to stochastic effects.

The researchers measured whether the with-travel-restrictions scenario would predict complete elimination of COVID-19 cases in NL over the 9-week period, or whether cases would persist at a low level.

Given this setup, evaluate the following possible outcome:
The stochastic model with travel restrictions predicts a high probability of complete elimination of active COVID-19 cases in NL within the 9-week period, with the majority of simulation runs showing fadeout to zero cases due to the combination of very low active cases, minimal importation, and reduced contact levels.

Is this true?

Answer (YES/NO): NO